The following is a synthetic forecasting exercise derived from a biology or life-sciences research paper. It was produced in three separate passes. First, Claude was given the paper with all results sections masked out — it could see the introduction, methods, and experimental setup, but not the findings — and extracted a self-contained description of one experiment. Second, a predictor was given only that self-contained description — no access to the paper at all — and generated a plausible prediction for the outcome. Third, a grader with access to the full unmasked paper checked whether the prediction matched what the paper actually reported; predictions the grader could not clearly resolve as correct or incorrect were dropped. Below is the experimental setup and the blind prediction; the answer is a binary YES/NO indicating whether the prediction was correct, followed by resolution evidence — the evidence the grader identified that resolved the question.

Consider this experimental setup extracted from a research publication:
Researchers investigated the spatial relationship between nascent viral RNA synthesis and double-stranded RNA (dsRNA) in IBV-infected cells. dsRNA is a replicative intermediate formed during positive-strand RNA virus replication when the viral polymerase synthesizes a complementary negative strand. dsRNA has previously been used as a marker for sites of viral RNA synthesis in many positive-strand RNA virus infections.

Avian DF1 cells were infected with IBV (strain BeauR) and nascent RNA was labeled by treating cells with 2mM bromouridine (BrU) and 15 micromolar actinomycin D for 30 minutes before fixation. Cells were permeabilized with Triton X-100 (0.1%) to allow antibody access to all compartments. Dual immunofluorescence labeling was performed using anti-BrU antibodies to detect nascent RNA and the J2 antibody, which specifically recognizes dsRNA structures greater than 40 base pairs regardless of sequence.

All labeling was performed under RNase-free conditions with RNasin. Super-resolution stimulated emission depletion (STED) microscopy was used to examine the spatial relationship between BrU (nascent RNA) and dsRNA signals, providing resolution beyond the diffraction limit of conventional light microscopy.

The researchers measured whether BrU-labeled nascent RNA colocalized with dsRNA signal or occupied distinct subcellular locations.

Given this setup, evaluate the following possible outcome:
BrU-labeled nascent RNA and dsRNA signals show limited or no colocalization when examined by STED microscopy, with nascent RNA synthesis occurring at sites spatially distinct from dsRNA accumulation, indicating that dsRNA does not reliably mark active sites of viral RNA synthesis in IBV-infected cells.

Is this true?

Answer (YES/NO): NO